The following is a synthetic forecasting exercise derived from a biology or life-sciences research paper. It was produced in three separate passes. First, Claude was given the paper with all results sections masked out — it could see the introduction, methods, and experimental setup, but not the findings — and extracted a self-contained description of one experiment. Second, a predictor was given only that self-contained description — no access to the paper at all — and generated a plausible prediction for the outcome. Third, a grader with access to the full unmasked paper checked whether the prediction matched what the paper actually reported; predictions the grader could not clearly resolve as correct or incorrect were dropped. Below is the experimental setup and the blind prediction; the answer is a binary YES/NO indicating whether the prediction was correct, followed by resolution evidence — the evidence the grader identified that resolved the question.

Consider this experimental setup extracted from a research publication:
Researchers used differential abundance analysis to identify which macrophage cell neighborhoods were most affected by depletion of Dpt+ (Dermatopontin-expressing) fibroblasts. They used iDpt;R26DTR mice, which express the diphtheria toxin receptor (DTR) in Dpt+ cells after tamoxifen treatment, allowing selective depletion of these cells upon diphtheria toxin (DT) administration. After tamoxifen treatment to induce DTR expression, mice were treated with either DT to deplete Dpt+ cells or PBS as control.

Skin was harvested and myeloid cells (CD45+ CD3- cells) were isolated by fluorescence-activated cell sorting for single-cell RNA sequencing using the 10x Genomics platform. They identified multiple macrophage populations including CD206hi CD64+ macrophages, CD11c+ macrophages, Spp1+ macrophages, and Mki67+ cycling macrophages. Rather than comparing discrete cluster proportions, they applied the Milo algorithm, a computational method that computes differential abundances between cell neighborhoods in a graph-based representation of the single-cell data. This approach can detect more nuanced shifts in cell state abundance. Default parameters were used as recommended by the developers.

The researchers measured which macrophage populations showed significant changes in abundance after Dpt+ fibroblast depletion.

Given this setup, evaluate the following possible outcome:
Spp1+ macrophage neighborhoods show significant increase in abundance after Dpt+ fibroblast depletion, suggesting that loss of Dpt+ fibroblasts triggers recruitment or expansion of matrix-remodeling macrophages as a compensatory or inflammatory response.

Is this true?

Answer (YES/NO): YES